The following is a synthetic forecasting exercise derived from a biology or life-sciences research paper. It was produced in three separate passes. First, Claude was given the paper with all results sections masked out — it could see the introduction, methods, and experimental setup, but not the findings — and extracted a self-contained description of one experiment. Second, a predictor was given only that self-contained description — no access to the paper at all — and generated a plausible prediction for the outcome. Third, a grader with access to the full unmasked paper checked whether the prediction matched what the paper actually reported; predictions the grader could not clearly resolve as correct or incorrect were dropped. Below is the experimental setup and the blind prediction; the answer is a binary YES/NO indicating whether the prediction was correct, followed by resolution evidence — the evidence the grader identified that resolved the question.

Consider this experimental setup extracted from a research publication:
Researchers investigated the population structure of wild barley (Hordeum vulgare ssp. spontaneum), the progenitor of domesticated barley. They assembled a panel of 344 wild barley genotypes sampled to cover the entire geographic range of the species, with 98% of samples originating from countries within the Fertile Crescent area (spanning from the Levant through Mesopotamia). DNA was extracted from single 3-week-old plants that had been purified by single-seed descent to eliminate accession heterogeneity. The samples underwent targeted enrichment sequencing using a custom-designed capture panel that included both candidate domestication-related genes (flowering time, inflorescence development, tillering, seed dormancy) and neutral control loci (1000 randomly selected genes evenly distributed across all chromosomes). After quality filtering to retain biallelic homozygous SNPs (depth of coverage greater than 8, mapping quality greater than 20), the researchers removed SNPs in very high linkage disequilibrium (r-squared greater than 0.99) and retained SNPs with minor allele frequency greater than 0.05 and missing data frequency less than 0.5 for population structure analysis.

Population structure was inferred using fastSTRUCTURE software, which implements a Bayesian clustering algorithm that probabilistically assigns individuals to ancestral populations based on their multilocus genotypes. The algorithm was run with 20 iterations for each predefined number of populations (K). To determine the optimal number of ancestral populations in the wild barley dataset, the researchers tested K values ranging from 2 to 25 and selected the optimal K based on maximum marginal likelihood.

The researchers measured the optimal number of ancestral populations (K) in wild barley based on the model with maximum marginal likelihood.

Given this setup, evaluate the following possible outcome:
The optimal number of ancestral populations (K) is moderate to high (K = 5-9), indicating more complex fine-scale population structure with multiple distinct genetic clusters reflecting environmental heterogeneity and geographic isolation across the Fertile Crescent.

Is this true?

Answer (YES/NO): YES